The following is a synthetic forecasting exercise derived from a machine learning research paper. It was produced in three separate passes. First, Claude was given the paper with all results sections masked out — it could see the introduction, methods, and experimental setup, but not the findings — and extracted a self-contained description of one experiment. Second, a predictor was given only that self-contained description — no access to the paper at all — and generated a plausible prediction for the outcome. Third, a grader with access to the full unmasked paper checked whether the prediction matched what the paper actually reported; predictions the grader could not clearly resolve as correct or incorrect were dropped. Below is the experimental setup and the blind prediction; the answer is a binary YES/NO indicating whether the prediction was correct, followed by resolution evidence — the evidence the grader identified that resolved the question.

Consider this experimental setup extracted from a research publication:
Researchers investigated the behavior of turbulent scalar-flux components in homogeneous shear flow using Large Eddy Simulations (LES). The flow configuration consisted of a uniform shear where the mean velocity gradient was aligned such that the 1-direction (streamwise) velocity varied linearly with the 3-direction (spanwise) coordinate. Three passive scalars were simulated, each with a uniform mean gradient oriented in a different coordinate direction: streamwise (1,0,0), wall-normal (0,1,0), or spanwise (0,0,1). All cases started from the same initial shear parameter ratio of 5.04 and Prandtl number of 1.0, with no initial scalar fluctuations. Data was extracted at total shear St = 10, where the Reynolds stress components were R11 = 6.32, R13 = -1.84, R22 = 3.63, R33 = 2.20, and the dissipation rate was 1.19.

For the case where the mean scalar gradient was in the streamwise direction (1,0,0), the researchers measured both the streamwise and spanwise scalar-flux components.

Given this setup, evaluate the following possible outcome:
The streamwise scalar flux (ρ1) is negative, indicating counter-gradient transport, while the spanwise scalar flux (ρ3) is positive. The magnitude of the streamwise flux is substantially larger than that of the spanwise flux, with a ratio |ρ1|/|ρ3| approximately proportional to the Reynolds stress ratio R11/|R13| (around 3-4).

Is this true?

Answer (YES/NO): NO